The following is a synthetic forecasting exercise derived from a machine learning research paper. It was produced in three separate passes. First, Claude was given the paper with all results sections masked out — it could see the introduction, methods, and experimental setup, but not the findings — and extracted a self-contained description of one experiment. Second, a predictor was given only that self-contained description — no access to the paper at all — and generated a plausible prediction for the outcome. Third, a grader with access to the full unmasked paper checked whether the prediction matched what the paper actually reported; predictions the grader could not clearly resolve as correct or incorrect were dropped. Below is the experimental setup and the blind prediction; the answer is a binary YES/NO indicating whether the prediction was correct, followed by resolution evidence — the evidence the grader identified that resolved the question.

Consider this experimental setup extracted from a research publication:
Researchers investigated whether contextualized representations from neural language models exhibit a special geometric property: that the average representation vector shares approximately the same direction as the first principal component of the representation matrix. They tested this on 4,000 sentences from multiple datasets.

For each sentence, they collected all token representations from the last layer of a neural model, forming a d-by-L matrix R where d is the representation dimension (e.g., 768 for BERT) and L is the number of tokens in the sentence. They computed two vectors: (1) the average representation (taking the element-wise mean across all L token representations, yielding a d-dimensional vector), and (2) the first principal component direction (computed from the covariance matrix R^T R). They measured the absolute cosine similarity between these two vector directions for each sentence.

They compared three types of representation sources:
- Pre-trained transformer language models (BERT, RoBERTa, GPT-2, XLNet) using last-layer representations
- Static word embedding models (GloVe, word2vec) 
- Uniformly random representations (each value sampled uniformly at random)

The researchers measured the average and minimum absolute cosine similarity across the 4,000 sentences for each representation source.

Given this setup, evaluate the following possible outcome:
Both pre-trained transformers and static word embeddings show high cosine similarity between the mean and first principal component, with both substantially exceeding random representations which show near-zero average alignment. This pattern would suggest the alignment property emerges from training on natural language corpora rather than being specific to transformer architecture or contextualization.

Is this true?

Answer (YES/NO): YES